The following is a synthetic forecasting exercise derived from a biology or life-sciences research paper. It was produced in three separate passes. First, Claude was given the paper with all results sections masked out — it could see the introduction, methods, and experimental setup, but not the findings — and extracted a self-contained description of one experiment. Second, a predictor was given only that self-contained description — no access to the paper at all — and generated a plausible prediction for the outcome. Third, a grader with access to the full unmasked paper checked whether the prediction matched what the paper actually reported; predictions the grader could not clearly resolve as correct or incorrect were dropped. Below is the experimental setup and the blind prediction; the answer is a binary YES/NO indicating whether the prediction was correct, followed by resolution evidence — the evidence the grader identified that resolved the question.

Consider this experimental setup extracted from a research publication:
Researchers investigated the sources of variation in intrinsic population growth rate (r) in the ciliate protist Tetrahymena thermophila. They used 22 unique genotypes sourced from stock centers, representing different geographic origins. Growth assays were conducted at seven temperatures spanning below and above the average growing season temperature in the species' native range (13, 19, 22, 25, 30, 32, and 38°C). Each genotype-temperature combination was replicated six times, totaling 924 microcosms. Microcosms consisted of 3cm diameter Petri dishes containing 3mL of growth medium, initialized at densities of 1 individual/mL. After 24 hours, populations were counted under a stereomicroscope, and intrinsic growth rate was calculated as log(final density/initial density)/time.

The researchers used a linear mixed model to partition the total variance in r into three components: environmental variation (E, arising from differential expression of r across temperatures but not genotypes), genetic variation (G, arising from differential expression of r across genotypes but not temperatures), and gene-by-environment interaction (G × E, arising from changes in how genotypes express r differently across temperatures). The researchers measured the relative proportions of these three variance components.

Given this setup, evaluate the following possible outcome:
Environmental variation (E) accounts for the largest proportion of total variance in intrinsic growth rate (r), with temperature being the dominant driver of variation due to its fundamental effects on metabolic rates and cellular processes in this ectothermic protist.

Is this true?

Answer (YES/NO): YES